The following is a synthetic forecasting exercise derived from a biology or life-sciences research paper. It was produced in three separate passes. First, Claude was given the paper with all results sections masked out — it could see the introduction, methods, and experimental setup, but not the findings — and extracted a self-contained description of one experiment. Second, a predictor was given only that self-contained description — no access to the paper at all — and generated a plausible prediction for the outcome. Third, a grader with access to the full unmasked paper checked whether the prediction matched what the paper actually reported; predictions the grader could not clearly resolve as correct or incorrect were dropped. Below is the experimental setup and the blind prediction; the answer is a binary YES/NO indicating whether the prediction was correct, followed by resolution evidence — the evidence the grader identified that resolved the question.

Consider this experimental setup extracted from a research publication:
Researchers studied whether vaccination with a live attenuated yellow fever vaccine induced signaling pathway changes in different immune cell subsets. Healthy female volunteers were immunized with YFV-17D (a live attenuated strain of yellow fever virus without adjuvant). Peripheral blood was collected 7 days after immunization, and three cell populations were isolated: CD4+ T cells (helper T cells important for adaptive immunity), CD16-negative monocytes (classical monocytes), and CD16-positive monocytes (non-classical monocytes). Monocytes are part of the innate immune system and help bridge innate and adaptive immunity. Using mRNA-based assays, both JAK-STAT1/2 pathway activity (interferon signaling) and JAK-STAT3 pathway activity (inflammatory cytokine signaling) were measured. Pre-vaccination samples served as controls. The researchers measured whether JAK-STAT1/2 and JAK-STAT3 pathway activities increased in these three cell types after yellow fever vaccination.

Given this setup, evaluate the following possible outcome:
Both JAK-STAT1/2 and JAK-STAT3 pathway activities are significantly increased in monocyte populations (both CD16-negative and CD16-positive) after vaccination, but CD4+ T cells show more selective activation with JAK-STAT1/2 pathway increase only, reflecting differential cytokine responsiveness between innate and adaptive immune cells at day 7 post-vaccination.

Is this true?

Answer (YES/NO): YES